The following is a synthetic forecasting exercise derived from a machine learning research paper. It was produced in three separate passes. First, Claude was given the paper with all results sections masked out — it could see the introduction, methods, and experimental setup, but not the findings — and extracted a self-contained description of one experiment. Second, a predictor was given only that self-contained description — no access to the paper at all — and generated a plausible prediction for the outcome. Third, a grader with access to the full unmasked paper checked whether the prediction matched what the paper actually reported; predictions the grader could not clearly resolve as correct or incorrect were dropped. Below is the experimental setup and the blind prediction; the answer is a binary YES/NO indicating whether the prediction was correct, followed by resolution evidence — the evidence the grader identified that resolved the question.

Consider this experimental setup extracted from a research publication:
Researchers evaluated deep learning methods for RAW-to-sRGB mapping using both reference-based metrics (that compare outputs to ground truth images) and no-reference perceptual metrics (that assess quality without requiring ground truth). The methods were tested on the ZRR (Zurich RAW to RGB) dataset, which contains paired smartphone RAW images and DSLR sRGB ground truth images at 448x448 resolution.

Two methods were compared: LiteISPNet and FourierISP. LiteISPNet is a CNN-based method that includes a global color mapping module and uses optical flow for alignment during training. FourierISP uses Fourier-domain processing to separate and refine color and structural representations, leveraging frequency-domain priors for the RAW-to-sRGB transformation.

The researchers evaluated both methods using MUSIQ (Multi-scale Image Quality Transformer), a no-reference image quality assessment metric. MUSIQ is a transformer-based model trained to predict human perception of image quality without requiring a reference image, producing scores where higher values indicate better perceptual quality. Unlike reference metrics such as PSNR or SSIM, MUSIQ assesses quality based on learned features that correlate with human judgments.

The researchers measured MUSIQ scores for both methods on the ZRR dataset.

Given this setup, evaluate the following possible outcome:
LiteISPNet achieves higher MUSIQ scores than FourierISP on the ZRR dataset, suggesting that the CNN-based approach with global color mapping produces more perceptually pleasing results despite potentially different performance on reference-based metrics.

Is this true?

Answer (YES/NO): YES